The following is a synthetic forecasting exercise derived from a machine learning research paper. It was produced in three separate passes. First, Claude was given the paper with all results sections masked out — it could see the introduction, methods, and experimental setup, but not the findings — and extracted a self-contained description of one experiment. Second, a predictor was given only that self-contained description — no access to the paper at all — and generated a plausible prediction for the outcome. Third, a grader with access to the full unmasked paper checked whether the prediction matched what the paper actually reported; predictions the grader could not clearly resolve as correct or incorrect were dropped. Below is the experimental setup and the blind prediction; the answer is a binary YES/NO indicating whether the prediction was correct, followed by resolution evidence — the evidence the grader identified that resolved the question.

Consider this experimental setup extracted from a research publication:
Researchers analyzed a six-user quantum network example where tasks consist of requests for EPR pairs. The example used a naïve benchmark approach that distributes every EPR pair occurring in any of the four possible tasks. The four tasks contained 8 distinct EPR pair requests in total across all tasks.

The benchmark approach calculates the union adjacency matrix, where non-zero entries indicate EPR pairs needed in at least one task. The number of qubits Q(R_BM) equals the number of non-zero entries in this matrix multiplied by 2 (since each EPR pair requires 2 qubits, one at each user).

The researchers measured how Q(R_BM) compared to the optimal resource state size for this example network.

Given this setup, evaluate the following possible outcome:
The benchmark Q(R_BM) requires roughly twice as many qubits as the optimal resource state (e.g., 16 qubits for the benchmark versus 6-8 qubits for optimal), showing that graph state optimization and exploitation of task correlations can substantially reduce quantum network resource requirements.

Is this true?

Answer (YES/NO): YES